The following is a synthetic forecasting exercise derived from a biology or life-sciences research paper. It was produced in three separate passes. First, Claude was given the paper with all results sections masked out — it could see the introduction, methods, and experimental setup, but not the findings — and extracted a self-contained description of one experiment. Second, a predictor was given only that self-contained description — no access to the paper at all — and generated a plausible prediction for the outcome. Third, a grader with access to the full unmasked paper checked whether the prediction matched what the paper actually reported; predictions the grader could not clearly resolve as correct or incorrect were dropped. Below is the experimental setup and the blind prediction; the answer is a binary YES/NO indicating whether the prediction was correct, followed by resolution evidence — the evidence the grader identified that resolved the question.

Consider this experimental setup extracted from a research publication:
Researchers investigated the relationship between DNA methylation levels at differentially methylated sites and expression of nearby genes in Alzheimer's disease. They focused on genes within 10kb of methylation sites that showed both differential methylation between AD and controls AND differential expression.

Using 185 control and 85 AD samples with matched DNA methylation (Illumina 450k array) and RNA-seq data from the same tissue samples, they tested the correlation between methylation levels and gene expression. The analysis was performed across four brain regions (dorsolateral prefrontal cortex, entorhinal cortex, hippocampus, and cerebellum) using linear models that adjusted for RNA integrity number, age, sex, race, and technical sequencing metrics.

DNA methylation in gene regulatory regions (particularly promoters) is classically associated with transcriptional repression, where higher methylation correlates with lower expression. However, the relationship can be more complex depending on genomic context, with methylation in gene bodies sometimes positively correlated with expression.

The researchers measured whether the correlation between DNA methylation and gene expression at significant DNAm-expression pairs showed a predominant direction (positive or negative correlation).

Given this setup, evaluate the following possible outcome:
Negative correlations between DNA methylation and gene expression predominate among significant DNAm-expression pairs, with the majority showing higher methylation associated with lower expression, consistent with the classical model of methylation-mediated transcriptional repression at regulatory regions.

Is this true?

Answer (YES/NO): YES